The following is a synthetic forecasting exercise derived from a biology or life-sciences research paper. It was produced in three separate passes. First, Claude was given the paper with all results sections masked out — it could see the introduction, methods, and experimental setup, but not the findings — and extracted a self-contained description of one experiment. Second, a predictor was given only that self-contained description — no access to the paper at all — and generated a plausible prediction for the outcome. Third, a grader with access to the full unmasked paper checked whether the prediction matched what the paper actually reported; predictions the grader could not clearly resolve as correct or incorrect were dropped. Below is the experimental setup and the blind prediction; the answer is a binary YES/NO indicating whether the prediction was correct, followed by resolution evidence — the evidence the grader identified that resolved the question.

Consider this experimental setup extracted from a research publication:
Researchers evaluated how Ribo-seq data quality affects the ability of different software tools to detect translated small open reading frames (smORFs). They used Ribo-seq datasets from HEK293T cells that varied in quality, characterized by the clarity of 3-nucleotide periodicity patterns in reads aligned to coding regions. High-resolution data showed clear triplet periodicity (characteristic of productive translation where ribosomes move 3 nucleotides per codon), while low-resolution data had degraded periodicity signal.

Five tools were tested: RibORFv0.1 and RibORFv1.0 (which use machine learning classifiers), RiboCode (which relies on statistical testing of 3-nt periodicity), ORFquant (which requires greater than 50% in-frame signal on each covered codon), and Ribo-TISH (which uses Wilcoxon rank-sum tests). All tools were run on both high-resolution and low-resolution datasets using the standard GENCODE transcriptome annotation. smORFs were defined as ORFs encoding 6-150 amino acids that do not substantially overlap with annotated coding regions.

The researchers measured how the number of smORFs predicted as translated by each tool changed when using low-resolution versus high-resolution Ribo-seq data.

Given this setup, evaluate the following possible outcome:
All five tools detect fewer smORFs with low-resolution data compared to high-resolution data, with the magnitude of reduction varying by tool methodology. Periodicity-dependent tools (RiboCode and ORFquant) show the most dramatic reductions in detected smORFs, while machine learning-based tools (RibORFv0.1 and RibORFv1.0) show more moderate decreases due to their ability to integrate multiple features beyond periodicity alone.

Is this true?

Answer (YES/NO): NO